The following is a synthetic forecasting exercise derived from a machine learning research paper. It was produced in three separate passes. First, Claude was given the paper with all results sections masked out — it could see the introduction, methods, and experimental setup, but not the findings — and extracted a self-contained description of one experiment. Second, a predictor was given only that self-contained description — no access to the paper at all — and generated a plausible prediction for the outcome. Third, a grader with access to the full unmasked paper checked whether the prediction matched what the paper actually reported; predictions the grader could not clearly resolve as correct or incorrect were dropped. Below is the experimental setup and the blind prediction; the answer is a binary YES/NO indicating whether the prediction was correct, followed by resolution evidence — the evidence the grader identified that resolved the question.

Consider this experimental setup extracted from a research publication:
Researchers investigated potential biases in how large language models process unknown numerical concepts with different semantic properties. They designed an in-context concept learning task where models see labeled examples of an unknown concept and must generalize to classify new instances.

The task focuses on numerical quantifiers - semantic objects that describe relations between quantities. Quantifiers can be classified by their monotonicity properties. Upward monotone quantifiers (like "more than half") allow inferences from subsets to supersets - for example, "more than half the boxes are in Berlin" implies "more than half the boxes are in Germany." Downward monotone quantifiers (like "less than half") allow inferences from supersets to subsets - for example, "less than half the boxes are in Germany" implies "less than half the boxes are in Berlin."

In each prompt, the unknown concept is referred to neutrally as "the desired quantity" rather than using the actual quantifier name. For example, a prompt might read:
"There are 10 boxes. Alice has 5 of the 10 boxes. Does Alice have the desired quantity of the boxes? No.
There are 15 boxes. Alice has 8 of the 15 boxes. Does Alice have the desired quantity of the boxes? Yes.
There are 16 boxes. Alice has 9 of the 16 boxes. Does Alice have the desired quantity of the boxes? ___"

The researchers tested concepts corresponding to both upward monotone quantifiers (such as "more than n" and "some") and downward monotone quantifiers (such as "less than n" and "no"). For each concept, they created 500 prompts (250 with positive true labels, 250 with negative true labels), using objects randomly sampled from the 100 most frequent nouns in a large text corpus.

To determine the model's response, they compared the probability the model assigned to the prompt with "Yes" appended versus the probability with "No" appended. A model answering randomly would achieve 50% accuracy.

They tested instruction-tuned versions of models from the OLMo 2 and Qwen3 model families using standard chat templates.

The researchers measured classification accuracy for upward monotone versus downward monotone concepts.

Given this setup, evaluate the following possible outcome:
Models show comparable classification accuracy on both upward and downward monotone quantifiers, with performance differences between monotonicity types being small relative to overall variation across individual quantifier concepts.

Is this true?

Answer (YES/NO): NO